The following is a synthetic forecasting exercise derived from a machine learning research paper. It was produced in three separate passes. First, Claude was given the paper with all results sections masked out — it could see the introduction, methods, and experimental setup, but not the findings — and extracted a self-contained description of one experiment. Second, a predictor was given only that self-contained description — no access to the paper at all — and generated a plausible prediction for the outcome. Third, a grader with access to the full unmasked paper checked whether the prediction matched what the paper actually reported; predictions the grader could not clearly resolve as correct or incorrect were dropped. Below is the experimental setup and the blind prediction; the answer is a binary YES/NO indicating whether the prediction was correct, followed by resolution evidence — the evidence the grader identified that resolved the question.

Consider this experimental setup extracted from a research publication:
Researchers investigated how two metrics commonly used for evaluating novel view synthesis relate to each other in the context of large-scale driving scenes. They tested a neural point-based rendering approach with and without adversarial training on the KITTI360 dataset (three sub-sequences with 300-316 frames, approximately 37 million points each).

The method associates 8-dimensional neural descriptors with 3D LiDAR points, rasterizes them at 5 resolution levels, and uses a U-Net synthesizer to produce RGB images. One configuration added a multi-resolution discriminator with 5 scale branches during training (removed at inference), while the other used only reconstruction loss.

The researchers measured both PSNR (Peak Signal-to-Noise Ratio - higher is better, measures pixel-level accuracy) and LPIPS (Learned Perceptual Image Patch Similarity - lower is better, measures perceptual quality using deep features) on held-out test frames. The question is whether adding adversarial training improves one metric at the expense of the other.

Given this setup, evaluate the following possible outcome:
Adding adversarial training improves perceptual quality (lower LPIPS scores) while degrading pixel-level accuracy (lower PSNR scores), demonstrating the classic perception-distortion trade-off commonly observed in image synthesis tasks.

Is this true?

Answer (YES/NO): NO